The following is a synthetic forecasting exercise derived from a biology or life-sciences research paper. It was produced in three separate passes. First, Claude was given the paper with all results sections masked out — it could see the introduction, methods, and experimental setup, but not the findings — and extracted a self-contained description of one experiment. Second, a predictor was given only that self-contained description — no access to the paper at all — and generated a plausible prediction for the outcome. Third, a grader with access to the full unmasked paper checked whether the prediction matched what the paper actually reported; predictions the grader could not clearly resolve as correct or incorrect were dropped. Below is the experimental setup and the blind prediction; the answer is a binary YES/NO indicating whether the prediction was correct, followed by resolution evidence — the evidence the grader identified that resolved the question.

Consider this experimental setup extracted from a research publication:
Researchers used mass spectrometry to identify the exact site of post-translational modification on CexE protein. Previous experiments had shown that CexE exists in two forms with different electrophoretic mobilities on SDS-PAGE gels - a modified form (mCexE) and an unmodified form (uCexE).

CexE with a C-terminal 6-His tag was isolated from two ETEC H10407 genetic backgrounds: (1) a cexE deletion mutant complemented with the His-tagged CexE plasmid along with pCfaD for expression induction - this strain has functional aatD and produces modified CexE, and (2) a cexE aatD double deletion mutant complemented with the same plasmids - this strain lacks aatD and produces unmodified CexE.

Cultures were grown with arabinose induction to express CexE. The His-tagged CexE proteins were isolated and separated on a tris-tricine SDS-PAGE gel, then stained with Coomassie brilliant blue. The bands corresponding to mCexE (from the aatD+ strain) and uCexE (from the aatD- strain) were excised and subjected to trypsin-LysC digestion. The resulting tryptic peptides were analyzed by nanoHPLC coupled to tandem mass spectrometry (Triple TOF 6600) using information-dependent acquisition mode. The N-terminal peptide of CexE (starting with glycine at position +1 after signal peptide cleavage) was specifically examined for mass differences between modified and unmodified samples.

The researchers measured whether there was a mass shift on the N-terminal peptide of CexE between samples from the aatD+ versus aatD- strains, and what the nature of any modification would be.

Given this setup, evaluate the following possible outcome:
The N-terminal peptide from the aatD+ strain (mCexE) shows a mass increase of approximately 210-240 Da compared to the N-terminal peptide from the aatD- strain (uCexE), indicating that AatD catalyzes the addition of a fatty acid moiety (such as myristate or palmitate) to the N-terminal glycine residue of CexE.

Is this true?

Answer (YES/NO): YES